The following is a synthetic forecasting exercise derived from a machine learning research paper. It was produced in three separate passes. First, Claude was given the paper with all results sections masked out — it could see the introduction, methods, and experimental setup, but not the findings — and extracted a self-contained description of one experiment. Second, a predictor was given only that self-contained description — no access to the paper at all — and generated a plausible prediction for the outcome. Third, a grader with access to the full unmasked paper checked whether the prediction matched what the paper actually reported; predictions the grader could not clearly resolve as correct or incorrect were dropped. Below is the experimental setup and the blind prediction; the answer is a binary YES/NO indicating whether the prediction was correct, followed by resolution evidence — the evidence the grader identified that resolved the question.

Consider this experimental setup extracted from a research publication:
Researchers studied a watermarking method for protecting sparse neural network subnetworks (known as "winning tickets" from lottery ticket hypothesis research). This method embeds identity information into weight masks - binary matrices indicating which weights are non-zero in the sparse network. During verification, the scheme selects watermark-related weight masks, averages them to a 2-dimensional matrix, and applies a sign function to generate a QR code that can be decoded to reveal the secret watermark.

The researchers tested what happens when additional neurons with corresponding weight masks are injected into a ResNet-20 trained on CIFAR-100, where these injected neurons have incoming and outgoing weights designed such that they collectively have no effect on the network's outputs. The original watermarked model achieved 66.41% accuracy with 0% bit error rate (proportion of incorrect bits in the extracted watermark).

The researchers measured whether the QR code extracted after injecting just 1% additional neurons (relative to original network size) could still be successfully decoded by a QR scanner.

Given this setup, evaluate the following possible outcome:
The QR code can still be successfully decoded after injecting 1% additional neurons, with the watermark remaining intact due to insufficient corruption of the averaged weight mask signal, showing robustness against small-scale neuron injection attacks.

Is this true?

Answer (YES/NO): NO